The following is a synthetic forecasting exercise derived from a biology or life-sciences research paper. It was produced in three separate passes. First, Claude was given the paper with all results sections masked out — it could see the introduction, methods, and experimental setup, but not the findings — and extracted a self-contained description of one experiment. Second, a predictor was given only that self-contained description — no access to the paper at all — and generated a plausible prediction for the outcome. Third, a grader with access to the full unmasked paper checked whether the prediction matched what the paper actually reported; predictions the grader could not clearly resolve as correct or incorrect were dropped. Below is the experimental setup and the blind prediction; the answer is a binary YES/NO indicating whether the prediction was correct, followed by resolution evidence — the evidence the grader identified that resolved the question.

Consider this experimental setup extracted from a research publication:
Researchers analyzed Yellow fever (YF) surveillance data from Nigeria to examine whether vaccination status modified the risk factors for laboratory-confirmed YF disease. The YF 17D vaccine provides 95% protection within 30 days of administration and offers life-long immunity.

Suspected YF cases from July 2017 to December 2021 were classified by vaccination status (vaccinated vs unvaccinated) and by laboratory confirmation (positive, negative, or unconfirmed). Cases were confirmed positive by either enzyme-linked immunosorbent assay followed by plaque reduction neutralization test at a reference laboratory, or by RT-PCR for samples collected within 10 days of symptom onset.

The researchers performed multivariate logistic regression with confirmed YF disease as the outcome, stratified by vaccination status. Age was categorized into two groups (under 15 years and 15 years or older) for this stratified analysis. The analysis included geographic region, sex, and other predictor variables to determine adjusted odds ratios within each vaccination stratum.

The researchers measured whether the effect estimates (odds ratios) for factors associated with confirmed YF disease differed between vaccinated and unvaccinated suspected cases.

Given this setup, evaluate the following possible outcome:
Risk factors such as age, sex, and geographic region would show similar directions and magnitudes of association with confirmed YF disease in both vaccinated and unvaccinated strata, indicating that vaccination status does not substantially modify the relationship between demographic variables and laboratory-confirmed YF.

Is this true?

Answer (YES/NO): NO